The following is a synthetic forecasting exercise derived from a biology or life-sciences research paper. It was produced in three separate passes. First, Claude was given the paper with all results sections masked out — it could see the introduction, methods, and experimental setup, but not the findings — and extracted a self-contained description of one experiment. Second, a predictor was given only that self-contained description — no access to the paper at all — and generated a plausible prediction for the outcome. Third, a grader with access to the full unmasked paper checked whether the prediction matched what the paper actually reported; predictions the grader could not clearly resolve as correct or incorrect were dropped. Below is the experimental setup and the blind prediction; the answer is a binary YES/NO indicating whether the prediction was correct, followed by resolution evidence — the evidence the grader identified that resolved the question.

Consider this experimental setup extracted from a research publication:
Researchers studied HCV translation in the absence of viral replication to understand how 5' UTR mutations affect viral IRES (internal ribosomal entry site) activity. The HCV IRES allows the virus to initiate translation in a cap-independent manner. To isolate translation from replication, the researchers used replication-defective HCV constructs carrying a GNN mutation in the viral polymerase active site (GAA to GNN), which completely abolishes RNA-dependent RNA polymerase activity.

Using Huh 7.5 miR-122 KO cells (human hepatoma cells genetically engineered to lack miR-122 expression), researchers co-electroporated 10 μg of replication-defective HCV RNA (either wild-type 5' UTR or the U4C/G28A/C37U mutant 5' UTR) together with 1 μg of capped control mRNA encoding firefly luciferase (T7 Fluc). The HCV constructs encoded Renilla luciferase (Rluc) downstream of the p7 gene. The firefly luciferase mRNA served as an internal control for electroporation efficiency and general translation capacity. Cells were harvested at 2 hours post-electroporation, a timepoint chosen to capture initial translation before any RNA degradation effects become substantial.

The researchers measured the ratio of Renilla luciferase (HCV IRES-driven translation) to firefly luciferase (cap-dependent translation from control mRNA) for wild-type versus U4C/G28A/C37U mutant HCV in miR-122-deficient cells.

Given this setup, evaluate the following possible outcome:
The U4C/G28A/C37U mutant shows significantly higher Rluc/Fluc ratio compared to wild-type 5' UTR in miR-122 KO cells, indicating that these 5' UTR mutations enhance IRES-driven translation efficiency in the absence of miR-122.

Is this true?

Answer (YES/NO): YES